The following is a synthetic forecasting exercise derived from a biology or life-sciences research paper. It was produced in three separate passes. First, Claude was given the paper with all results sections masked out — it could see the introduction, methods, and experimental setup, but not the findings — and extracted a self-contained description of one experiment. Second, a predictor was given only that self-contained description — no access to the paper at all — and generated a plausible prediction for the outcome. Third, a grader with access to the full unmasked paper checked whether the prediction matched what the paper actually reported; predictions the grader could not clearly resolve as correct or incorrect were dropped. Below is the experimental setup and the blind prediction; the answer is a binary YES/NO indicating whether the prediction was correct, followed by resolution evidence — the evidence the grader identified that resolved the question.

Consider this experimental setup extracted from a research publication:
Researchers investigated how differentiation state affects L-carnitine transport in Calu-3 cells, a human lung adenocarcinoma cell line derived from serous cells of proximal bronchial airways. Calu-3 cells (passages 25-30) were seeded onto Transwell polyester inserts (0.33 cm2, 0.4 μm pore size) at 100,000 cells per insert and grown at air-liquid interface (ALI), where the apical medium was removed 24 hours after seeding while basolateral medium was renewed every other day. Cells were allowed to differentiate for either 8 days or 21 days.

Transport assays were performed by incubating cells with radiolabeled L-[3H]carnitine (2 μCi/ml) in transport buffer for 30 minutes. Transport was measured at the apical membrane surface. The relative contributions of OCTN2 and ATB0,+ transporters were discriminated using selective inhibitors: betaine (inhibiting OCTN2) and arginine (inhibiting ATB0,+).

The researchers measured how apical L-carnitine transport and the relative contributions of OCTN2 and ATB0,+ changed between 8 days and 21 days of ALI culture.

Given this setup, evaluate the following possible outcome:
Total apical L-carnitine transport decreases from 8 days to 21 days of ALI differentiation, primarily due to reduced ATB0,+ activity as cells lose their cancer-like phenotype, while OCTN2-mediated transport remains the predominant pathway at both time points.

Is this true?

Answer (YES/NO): NO